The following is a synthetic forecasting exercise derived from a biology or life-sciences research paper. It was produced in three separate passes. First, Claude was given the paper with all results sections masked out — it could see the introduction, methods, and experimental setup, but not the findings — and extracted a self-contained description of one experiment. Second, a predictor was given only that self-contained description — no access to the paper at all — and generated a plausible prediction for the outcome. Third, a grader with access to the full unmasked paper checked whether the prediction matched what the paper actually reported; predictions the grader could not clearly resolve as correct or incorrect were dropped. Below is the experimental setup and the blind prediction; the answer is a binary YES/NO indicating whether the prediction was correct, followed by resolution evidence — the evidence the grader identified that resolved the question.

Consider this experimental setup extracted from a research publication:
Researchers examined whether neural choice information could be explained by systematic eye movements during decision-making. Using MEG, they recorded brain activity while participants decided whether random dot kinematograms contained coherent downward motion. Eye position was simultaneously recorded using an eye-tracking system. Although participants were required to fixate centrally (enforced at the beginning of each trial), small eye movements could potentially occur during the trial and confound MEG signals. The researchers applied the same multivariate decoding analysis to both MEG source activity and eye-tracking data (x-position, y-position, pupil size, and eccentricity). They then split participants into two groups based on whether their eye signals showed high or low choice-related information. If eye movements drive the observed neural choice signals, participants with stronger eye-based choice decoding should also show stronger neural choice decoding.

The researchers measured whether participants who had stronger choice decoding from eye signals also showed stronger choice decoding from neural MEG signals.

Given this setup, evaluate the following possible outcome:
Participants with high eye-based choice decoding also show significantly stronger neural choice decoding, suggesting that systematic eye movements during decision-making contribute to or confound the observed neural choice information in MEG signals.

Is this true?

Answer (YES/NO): NO